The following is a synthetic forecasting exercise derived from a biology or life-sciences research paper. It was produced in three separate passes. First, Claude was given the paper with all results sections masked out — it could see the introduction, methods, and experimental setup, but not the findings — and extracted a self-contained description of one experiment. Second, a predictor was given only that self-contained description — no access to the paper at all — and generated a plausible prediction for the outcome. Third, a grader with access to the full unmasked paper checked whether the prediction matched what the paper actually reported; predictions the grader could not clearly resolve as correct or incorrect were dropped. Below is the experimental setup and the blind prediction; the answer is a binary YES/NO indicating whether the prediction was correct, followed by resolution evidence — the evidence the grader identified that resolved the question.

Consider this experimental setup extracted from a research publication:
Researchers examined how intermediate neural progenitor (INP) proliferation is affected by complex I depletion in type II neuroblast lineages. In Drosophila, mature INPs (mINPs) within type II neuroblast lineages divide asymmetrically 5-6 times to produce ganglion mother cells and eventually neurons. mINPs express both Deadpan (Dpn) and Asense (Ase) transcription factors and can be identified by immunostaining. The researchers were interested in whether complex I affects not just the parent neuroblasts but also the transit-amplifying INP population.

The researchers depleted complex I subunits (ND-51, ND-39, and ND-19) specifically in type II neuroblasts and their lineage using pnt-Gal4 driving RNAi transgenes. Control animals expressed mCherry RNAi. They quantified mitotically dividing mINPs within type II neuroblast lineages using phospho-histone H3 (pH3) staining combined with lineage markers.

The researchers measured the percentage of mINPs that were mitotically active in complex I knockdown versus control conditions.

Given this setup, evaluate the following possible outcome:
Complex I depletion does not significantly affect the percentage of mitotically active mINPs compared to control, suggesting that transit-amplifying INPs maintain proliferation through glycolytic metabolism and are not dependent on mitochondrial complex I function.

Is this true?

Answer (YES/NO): NO